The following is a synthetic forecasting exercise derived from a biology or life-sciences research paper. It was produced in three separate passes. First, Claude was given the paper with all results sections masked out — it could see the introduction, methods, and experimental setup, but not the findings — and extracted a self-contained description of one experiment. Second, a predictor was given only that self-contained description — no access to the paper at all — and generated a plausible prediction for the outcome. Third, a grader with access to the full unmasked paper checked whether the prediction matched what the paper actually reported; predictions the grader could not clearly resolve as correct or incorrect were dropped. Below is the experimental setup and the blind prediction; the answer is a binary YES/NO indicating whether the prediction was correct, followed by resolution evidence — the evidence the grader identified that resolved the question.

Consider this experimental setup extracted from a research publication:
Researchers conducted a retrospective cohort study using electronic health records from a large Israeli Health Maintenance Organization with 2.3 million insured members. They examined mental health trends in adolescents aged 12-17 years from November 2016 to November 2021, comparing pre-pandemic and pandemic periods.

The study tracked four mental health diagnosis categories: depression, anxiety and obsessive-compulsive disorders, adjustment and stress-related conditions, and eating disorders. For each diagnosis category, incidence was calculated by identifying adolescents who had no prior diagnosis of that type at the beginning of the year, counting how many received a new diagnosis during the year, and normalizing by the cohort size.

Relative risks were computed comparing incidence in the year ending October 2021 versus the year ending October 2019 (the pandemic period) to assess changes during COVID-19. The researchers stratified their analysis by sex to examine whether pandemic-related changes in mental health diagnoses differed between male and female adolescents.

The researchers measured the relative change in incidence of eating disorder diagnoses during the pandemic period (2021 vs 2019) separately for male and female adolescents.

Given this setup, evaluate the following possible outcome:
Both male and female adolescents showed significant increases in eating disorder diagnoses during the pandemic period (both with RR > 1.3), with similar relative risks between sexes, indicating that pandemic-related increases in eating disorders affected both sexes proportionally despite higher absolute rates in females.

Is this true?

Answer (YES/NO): NO